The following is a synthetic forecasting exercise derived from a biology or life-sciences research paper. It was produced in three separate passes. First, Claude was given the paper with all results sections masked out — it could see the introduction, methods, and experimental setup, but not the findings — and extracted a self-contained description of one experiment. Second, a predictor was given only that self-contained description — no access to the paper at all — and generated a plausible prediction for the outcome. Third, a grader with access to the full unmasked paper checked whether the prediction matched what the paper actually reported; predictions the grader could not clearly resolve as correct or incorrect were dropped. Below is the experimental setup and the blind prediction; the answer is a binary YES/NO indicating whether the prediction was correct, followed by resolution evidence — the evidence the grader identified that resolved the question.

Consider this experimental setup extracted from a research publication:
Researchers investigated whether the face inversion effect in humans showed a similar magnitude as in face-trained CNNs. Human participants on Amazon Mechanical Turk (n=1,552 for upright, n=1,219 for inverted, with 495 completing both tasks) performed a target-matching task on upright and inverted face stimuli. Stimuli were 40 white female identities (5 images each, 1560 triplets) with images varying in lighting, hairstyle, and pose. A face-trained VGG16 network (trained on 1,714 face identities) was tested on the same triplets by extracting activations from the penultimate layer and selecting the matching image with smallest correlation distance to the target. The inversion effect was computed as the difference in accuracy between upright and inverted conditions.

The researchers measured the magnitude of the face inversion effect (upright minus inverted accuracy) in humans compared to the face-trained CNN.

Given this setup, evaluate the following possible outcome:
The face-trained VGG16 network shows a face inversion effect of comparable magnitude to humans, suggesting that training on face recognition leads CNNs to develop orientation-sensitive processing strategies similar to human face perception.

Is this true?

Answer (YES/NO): NO